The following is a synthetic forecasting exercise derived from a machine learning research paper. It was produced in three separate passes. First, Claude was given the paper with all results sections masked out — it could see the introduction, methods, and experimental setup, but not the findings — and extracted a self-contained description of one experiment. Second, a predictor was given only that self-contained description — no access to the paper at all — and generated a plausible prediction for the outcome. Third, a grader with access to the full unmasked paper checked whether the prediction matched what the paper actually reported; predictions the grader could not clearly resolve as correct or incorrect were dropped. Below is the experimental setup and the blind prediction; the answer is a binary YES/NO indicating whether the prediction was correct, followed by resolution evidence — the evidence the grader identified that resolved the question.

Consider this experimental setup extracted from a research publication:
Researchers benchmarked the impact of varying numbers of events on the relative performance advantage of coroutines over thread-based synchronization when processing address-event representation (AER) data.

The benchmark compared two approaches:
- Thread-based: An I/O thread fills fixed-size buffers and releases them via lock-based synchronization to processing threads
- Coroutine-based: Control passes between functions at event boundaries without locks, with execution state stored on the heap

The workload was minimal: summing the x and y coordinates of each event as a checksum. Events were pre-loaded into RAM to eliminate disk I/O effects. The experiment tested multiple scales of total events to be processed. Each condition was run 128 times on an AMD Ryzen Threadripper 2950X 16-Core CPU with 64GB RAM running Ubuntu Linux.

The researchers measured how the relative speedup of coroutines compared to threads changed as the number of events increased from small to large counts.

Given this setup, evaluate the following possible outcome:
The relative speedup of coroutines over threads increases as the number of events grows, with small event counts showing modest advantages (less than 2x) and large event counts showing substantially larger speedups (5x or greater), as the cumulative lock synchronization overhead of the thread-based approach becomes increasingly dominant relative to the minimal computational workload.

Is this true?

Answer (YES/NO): NO